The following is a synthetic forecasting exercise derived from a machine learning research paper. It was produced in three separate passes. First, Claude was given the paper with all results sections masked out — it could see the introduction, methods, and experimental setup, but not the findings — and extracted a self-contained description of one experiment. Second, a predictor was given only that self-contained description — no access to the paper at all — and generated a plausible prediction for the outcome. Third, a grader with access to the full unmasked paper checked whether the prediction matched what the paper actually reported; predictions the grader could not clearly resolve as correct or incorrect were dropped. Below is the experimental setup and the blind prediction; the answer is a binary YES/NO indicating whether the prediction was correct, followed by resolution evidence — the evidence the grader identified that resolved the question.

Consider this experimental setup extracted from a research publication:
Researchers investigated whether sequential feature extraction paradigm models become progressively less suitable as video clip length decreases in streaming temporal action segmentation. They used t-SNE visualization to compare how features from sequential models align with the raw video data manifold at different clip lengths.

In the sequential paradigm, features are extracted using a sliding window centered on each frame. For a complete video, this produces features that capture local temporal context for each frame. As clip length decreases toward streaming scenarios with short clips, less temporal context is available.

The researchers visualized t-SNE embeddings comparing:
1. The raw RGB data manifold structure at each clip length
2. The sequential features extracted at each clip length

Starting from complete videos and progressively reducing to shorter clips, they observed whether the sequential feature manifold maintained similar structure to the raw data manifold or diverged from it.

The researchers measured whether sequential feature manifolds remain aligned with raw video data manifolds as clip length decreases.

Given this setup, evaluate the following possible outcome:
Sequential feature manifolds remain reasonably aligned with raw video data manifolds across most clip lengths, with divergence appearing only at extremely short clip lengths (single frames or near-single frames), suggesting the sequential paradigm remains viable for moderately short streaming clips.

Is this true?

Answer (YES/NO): NO